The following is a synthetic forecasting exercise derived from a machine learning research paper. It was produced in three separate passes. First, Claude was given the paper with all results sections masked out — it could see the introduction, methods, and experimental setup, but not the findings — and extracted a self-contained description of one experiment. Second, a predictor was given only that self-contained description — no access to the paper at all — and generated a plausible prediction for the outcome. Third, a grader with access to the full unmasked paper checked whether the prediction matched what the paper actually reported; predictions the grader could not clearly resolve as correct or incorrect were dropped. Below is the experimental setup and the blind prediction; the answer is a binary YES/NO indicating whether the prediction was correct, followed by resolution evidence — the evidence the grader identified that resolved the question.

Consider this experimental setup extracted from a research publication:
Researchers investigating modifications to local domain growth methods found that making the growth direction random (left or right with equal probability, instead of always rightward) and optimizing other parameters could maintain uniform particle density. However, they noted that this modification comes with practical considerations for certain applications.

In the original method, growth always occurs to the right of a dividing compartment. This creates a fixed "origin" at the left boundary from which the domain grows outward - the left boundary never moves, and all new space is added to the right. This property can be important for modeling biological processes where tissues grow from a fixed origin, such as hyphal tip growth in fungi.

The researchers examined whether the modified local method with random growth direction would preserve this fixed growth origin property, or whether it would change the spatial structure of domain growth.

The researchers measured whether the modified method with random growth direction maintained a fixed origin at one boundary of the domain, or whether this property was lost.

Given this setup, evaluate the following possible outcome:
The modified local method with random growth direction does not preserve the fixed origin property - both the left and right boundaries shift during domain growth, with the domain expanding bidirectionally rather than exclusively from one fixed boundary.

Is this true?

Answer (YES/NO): YES